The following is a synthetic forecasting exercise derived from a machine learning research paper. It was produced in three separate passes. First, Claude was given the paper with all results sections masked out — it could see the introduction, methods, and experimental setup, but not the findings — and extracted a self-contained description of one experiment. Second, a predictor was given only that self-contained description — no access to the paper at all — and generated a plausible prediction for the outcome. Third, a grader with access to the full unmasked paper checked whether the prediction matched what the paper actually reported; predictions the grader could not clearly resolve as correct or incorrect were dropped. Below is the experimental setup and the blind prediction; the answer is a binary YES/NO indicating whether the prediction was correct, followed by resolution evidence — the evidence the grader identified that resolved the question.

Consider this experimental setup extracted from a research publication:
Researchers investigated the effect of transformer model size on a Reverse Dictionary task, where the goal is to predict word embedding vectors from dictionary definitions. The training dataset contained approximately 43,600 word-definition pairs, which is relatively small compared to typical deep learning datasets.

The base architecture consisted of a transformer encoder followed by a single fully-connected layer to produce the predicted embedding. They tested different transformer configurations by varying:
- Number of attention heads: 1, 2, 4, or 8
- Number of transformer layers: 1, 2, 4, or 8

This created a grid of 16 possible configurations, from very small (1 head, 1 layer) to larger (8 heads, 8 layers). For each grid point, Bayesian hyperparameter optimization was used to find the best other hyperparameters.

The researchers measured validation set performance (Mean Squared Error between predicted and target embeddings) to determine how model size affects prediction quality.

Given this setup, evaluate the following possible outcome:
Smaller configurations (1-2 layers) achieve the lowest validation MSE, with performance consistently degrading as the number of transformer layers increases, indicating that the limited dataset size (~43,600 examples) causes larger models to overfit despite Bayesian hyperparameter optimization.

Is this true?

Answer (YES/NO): NO